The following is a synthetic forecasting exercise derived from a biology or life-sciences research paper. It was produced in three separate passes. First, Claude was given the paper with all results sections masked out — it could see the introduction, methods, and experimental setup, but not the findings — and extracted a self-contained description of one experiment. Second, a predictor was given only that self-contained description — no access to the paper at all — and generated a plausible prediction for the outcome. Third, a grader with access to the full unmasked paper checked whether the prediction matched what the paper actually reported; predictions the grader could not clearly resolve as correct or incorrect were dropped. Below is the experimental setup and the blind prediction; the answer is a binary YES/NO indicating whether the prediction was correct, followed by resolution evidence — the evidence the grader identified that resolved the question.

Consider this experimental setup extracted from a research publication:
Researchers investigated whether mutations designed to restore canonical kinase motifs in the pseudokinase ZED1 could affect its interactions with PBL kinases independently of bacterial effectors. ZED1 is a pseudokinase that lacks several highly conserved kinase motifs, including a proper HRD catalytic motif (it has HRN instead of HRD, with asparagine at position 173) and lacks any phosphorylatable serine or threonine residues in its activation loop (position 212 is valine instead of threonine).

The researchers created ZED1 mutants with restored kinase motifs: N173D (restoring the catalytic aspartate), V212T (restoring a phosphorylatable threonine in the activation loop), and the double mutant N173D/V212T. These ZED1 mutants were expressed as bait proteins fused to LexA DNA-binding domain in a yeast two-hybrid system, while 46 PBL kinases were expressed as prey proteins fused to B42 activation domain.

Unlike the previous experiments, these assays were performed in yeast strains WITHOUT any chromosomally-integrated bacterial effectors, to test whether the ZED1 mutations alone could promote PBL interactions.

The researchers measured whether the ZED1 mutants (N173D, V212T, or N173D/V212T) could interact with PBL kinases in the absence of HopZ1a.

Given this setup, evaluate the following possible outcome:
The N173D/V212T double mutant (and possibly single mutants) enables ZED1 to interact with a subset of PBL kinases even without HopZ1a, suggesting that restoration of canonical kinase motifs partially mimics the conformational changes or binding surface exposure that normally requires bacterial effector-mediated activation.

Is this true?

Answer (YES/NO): YES